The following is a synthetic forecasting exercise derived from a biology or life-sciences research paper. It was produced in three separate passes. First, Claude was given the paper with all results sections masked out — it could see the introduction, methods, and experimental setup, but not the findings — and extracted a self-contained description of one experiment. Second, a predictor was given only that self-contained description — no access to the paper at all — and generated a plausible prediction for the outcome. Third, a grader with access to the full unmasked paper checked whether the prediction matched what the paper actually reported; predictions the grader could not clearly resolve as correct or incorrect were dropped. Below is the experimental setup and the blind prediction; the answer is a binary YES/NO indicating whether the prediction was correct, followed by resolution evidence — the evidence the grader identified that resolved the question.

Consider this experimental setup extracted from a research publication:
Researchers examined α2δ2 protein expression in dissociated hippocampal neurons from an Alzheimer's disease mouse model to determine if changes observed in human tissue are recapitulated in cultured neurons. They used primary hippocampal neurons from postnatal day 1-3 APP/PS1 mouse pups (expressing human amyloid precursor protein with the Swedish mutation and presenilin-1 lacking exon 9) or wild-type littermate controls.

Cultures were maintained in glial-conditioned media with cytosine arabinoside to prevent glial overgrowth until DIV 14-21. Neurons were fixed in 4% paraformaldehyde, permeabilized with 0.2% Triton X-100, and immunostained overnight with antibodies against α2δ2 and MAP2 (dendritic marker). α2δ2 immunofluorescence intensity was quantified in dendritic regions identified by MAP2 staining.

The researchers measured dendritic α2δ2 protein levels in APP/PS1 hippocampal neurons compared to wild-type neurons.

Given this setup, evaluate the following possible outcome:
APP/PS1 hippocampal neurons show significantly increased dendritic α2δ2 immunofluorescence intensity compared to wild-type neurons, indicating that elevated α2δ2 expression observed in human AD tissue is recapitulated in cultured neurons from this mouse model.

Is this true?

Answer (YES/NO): NO